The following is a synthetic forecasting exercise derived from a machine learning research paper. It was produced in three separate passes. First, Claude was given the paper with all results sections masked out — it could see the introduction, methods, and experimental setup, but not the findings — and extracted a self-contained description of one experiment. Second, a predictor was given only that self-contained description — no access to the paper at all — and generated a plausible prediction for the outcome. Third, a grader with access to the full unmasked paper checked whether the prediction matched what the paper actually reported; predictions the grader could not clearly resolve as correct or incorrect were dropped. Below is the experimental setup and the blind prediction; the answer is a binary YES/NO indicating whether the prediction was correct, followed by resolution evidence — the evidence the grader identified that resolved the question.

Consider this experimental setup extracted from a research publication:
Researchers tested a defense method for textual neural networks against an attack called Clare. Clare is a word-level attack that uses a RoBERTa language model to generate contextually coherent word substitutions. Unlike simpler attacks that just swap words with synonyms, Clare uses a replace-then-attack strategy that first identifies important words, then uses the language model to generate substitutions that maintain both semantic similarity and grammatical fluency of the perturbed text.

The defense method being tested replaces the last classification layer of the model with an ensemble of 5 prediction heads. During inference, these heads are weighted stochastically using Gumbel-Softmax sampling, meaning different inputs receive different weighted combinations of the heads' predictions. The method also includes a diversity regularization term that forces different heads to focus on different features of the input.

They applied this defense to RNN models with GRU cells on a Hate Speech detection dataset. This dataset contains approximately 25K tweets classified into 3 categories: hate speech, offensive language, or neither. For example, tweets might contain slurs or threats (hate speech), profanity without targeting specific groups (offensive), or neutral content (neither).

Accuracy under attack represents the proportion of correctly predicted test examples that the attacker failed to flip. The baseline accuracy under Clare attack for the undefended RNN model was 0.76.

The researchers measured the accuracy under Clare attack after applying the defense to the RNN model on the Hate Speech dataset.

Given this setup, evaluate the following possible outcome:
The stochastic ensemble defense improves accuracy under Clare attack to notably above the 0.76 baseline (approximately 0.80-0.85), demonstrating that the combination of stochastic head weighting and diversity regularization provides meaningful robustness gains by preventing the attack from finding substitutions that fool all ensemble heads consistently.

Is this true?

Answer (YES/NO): NO